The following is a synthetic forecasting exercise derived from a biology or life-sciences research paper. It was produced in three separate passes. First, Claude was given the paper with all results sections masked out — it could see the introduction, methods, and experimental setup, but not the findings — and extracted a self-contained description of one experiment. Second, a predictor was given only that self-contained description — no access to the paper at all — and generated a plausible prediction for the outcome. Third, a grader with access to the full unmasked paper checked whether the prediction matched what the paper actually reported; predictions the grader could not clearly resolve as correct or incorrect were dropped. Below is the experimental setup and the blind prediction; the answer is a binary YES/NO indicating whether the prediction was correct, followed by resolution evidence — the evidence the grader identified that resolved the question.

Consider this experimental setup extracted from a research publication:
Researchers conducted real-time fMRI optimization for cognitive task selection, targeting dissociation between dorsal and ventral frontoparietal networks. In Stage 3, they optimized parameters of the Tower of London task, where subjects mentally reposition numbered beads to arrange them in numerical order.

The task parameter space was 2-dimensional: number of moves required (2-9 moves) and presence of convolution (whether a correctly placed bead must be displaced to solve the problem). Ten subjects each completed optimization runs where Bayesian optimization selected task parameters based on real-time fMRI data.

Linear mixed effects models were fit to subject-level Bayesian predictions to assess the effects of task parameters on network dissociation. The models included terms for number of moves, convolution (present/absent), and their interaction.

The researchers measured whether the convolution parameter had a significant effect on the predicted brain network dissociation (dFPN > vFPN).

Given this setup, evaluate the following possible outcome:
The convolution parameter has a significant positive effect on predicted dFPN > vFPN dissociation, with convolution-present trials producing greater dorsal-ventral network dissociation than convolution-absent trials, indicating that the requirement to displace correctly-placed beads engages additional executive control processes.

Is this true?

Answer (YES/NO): NO